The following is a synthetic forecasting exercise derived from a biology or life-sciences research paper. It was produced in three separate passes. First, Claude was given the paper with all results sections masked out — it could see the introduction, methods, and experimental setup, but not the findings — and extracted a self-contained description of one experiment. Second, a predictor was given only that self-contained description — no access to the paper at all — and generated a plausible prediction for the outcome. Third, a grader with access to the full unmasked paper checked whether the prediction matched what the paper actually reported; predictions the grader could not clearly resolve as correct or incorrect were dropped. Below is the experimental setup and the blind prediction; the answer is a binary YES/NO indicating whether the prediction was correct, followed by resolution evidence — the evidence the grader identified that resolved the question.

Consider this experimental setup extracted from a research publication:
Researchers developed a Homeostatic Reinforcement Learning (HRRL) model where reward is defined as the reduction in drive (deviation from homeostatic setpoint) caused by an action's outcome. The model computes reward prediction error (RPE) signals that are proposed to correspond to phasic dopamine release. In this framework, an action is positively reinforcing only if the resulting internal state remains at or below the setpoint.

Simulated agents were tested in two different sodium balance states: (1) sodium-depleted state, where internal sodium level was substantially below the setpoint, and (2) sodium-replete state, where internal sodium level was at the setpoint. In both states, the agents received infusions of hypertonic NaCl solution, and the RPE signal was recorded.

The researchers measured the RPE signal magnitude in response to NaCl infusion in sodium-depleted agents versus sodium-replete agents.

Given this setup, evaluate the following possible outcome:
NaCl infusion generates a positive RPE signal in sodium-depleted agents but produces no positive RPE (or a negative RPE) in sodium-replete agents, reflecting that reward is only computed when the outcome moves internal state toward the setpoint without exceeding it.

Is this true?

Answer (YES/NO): YES